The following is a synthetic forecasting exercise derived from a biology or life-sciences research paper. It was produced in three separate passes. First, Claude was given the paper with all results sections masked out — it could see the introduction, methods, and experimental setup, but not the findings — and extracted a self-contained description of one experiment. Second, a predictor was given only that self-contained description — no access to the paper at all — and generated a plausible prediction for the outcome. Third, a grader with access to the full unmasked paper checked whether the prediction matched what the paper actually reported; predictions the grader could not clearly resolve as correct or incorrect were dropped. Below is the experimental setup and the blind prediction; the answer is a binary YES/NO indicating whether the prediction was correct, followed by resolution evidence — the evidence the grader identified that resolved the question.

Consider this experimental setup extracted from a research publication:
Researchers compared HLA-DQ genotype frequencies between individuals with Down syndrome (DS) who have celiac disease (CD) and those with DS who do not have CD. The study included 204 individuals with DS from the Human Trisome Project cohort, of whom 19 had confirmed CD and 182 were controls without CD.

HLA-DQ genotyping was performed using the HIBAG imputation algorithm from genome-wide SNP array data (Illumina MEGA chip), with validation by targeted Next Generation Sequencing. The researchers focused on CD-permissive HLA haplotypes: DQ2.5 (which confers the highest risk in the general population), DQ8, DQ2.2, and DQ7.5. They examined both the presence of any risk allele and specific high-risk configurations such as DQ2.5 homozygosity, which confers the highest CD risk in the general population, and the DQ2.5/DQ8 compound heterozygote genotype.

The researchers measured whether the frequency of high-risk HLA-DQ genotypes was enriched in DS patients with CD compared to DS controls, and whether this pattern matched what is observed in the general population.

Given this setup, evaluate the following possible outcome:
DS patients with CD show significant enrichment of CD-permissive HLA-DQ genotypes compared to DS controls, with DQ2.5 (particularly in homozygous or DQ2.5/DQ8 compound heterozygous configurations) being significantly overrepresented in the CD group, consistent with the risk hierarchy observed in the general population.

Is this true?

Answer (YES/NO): NO